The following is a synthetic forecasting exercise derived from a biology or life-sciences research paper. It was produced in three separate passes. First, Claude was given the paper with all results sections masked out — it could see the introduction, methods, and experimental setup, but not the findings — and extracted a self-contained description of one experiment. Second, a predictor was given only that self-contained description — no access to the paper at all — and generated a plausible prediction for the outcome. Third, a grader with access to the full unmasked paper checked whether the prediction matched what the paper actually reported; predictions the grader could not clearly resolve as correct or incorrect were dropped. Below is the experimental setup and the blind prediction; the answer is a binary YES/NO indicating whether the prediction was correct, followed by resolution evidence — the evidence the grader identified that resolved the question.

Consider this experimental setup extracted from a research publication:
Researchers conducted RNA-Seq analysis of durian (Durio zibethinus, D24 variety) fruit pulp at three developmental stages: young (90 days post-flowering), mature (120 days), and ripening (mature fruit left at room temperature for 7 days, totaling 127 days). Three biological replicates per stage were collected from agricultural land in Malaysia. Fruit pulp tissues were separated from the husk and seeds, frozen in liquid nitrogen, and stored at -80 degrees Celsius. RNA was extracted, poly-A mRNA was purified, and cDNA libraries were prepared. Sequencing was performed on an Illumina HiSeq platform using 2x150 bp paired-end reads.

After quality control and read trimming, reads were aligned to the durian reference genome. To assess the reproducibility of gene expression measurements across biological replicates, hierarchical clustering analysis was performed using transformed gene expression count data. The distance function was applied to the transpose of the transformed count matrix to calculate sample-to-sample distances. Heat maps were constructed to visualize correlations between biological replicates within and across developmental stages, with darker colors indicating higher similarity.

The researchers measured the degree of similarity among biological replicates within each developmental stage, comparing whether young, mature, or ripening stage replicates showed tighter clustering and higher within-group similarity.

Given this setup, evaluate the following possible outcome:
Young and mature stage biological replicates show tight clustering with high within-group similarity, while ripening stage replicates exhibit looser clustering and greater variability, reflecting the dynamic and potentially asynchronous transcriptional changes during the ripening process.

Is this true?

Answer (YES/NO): NO